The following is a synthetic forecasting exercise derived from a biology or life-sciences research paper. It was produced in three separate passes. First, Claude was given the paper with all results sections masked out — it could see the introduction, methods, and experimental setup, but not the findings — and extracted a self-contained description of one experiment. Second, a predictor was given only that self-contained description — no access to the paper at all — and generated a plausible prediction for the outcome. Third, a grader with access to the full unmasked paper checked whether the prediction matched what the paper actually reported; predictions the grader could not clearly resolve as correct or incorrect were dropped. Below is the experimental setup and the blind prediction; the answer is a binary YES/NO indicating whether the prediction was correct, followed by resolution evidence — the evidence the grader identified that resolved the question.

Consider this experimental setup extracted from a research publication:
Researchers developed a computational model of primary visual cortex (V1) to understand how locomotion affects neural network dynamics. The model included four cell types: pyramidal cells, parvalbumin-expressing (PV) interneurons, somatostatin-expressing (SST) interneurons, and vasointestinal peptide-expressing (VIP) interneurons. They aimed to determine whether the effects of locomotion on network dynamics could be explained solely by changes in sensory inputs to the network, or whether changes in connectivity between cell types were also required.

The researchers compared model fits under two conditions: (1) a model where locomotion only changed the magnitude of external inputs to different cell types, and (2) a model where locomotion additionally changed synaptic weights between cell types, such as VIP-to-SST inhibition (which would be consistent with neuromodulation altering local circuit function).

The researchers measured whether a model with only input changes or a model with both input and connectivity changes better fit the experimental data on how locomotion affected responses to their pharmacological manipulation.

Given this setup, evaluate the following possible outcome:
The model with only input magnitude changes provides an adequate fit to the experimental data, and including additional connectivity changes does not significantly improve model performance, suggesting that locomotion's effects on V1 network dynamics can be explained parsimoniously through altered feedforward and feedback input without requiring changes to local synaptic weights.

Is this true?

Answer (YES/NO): NO